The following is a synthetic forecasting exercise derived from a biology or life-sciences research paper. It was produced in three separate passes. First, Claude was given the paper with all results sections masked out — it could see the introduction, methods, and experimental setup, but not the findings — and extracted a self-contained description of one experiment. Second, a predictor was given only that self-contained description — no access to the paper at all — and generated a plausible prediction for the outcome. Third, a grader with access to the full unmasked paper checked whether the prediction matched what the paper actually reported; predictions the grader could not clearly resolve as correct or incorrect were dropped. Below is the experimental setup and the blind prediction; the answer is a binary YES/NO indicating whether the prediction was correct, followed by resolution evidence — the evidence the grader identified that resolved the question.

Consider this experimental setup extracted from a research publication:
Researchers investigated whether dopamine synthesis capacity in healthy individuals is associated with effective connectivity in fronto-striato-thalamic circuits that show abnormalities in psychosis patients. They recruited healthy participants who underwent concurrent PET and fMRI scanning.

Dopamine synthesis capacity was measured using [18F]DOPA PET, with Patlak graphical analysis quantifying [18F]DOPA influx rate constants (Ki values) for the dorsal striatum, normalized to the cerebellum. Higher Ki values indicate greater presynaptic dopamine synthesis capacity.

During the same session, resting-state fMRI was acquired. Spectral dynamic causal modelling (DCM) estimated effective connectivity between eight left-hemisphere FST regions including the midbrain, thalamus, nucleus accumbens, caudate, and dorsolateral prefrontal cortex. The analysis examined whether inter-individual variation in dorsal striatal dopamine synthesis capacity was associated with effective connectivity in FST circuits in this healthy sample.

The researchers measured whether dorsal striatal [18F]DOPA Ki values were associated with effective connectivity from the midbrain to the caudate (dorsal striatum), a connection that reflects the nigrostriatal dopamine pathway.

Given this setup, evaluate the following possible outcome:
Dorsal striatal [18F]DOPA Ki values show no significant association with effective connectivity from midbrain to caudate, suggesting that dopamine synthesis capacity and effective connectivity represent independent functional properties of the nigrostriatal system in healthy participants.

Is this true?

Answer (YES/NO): NO